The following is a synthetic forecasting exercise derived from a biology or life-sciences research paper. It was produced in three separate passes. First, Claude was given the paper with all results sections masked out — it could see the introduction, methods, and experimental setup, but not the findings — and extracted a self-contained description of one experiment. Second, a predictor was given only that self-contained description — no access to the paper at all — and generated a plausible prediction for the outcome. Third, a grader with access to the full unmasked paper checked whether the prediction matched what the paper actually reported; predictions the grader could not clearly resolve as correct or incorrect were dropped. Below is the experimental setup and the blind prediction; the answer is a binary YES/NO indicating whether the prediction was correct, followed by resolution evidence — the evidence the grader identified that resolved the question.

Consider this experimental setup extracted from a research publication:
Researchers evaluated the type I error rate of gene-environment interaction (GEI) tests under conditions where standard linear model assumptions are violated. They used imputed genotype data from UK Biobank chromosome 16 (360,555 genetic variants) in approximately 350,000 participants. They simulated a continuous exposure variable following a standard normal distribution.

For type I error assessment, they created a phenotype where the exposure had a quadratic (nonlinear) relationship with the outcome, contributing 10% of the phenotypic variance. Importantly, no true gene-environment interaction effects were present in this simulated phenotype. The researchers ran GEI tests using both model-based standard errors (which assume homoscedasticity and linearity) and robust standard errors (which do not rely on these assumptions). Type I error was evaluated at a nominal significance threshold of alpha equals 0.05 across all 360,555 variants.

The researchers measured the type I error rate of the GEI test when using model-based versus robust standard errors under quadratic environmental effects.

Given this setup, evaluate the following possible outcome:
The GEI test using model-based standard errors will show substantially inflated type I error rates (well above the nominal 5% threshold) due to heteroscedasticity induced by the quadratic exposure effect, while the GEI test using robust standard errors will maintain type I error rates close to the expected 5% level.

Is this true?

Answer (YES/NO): YES